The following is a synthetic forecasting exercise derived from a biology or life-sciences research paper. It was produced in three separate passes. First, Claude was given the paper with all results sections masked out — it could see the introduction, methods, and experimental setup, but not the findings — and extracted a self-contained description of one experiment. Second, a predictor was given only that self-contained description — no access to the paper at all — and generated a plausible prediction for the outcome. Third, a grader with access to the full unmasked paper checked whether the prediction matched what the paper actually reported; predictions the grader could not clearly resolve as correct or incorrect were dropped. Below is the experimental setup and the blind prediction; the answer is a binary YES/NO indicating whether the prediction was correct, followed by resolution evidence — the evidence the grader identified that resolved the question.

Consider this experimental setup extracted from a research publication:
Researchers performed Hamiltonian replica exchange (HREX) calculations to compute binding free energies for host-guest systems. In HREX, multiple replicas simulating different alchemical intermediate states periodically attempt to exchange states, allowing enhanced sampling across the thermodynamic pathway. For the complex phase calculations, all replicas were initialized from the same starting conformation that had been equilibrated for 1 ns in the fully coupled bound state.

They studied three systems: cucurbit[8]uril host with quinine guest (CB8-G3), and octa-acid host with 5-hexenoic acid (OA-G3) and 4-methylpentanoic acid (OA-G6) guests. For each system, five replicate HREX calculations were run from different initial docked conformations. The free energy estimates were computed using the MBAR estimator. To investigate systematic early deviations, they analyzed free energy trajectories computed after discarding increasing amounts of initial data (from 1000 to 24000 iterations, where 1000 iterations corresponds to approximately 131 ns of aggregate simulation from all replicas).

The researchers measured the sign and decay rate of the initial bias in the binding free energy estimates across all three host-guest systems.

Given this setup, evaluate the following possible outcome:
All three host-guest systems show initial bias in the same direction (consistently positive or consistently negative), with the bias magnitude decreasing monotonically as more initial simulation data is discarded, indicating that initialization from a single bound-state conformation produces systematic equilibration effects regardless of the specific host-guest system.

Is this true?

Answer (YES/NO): YES